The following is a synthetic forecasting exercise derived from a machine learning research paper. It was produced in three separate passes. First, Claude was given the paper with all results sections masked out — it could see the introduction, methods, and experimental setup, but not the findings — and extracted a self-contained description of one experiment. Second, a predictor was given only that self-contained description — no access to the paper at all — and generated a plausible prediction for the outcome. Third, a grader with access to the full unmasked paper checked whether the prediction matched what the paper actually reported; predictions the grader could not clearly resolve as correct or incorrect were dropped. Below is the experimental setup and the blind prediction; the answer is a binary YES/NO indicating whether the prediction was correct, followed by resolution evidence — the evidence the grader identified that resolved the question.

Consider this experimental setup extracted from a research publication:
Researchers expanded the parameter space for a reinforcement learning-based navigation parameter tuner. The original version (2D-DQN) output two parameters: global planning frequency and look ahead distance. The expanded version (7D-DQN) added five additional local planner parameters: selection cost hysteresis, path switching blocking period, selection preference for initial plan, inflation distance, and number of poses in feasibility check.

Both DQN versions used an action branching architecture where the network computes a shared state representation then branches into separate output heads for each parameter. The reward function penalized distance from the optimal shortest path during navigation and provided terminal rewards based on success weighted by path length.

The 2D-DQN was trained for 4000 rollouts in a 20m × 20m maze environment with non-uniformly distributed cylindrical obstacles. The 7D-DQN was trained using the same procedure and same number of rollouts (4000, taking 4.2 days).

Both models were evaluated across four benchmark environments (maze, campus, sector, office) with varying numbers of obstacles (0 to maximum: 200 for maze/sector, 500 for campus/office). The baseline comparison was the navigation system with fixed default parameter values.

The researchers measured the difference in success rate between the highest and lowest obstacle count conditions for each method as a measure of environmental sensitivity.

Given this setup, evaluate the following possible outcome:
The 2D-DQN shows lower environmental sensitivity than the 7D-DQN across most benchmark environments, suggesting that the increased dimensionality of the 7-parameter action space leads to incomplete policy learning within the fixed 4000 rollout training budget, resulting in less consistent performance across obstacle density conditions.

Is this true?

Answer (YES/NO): NO